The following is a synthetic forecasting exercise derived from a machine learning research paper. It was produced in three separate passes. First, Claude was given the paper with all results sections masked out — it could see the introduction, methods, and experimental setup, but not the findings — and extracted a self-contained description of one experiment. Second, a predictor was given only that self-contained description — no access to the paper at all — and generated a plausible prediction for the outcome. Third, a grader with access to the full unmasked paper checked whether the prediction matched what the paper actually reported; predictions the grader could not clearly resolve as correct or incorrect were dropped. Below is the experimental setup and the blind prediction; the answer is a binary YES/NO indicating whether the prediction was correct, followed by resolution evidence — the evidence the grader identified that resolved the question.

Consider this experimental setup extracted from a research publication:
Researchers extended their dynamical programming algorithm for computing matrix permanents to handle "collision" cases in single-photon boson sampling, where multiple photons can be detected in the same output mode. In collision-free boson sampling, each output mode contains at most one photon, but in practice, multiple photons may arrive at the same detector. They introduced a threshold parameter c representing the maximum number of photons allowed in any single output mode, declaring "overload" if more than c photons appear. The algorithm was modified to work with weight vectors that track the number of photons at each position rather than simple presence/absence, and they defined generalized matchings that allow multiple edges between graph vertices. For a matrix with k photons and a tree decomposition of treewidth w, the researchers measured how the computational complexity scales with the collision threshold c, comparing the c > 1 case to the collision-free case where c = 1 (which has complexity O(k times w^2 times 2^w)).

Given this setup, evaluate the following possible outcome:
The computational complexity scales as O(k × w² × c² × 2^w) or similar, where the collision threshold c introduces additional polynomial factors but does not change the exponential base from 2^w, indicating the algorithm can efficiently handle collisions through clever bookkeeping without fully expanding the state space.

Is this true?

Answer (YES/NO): NO